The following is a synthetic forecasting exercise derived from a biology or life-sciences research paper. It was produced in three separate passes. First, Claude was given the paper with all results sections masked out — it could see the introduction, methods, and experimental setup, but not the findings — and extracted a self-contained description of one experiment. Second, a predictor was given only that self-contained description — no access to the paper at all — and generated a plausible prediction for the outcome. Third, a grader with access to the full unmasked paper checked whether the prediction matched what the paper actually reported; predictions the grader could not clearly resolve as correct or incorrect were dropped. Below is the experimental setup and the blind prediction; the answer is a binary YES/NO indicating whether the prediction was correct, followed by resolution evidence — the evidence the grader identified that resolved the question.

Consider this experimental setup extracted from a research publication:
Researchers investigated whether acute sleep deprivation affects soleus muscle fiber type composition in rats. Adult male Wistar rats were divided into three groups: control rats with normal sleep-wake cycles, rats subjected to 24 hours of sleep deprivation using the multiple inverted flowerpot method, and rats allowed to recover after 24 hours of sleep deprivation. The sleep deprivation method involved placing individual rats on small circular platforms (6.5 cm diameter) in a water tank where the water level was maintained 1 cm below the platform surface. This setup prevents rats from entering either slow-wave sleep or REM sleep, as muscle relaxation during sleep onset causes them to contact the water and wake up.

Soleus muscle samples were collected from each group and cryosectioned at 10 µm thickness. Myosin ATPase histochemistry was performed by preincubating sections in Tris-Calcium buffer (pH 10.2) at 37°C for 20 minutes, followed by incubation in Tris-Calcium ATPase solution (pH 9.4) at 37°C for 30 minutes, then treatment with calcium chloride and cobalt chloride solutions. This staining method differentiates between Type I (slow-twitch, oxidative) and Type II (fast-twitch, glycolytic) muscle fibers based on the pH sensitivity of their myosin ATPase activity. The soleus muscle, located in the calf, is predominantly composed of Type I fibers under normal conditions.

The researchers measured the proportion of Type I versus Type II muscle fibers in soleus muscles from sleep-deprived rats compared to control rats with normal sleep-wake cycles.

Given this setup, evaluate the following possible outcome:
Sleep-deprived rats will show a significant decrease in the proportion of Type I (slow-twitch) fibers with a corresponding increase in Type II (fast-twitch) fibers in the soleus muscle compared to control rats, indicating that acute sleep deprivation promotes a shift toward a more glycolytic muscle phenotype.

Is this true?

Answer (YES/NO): NO